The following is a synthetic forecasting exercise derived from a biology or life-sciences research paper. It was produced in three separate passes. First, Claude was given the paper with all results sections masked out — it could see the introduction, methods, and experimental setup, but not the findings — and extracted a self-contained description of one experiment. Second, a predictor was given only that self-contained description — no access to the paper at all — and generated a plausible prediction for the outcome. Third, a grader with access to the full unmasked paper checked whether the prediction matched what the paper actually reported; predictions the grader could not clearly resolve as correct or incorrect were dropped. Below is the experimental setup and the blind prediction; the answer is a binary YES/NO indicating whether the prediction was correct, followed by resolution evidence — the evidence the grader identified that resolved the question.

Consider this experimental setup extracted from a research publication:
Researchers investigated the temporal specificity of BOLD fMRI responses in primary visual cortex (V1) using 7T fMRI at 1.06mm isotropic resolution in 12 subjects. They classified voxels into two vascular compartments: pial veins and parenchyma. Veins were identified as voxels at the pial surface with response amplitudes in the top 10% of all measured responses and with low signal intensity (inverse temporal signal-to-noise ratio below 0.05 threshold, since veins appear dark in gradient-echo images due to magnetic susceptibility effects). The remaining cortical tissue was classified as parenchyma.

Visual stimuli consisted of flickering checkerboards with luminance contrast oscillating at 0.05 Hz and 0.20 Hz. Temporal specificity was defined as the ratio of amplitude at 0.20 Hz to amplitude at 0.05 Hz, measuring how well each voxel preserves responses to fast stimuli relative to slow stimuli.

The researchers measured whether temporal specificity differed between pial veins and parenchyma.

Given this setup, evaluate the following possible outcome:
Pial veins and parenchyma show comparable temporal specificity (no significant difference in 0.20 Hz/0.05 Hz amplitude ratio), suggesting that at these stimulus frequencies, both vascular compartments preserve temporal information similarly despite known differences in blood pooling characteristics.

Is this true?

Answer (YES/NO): YES